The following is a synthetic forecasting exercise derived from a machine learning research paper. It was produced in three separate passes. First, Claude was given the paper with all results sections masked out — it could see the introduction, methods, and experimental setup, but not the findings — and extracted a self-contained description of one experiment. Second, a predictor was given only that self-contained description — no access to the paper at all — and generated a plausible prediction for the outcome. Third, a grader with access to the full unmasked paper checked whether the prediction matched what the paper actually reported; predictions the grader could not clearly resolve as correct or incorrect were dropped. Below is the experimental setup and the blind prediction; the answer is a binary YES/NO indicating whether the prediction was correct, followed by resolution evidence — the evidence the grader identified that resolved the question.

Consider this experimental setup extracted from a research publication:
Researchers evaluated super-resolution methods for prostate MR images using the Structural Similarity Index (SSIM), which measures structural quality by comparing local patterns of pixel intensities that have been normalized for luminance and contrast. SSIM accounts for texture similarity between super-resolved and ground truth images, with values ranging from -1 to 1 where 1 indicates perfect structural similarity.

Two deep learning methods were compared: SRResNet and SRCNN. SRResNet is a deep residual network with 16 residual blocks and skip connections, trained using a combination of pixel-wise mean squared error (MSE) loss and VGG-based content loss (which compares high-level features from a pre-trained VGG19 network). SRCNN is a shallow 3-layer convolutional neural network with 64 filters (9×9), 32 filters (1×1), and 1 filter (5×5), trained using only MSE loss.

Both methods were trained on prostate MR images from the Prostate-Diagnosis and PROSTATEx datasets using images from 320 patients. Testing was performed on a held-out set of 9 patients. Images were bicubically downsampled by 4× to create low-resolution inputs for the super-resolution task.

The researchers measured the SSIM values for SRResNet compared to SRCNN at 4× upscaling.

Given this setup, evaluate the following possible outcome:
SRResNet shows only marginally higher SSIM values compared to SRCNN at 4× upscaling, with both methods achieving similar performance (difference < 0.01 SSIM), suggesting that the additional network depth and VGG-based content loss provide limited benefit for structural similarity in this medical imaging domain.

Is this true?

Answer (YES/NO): NO